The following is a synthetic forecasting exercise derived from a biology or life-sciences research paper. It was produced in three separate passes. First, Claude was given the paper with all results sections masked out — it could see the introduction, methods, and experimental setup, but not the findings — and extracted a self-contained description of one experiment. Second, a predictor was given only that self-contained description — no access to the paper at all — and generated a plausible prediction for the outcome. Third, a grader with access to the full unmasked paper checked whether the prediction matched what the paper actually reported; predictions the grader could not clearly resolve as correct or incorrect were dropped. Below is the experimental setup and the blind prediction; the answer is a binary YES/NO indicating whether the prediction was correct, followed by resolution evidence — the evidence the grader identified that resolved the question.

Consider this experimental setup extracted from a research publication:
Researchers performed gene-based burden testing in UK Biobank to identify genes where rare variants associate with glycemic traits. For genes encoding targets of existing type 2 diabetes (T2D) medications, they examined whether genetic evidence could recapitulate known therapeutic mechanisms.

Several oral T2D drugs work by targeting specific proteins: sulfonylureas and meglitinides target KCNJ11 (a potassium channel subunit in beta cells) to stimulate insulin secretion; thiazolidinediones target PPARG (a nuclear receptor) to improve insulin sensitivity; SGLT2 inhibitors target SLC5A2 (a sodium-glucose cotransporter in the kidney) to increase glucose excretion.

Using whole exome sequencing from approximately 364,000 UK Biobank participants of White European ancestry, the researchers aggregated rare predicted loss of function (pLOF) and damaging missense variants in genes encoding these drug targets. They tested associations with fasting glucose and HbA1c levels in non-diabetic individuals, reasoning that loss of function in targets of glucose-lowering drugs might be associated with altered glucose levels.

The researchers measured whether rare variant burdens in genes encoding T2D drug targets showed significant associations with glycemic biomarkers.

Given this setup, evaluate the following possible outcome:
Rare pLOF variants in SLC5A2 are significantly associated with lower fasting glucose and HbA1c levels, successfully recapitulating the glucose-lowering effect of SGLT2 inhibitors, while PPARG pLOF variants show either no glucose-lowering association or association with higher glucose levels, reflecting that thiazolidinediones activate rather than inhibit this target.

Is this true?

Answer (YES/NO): NO